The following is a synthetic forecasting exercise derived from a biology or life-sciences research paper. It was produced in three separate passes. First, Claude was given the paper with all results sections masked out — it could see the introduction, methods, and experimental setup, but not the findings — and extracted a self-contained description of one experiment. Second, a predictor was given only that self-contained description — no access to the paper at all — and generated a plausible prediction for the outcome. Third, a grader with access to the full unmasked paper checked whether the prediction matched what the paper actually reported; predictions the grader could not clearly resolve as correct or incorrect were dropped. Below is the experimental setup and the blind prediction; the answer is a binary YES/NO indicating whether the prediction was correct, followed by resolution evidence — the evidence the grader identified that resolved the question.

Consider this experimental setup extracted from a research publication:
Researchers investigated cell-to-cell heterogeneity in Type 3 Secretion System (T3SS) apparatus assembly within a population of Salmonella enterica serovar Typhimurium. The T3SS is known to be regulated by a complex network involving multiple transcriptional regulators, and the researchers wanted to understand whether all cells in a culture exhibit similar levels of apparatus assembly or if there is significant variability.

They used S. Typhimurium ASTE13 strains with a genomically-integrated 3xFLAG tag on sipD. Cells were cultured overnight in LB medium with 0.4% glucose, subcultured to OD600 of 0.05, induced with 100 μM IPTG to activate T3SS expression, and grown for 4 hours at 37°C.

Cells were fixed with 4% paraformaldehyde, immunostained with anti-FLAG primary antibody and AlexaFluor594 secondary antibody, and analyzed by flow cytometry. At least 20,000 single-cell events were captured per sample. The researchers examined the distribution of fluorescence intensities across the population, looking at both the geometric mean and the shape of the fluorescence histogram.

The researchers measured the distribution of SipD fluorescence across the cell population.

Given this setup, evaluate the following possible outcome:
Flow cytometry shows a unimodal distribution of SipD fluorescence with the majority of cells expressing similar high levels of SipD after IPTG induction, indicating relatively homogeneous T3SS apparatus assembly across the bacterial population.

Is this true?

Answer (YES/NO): NO